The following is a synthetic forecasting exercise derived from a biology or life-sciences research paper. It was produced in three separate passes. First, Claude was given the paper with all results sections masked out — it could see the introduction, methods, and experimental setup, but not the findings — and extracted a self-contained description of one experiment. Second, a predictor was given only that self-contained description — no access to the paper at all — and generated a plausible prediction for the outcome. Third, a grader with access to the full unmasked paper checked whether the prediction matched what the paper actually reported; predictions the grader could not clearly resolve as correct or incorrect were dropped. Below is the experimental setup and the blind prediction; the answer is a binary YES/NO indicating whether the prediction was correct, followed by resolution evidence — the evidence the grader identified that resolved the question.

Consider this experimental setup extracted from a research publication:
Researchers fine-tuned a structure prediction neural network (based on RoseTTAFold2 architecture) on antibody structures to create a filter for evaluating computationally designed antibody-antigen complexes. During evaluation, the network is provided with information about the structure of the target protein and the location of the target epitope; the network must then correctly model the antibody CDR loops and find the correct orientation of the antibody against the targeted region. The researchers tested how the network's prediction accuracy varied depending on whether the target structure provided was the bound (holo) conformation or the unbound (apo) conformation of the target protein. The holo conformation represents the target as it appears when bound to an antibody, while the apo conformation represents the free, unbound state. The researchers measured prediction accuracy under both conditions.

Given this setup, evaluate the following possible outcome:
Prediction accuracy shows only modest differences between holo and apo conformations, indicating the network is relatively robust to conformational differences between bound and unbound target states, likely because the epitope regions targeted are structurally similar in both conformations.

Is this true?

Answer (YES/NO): NO